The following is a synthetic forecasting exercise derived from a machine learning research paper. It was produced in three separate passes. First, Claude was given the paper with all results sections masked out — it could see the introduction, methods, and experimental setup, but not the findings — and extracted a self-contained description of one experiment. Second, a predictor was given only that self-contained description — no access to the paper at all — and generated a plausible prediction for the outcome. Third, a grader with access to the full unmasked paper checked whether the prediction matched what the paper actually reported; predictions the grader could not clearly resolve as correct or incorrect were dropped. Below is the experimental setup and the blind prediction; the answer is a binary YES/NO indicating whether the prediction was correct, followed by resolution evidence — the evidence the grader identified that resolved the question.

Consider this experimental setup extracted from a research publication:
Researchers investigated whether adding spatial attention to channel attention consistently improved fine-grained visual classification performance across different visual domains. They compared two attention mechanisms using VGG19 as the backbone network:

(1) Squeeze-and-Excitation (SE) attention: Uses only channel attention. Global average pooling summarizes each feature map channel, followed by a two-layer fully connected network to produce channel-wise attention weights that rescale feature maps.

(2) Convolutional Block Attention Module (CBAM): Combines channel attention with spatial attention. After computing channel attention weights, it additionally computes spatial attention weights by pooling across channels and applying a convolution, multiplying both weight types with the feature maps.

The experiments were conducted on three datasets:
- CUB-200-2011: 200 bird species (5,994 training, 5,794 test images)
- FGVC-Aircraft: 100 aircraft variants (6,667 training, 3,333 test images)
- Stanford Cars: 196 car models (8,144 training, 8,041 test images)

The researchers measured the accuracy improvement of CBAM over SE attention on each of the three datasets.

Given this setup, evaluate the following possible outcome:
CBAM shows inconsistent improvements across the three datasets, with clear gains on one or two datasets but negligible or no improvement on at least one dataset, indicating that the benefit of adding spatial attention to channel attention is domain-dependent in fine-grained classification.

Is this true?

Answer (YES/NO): NO